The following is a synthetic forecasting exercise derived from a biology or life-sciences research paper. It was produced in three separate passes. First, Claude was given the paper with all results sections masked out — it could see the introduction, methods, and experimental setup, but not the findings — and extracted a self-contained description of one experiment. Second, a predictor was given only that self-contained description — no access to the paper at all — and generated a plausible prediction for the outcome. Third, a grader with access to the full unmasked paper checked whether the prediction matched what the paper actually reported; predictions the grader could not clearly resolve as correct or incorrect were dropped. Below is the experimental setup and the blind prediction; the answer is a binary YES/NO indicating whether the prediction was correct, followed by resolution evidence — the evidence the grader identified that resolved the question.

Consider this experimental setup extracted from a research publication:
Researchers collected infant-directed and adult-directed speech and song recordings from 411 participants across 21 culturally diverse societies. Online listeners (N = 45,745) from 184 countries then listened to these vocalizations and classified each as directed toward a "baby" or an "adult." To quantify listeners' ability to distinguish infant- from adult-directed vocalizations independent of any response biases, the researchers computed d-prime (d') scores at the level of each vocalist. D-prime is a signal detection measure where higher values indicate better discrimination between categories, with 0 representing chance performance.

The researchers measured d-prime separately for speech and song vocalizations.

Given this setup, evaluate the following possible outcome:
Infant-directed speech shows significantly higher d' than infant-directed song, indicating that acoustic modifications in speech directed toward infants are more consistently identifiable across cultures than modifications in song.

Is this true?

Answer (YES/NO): YES